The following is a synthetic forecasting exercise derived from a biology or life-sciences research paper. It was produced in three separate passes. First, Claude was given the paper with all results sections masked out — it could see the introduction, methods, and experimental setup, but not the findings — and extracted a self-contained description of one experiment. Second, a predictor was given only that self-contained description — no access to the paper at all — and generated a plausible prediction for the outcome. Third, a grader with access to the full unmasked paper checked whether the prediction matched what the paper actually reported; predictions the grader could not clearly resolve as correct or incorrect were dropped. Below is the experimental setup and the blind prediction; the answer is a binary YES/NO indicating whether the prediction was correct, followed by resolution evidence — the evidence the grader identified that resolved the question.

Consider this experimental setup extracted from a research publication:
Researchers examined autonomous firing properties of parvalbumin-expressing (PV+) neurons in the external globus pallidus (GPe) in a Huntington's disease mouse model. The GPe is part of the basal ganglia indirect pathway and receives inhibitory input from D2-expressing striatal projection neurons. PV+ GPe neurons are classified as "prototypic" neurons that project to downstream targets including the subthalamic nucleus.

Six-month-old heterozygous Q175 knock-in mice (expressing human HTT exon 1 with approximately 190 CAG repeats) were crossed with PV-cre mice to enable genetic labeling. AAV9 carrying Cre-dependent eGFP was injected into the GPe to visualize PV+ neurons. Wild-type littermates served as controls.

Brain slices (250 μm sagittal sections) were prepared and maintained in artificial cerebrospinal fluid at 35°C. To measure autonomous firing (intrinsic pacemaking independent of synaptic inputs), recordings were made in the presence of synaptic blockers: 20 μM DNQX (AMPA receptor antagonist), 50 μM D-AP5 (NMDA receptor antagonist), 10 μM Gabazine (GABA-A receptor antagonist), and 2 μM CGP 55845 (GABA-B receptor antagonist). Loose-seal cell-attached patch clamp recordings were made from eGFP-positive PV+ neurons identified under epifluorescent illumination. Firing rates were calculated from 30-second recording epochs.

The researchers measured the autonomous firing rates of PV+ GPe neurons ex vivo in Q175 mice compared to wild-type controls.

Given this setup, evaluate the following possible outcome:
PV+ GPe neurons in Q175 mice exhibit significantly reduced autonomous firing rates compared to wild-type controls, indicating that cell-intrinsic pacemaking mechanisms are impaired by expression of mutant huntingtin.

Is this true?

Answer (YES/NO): NO